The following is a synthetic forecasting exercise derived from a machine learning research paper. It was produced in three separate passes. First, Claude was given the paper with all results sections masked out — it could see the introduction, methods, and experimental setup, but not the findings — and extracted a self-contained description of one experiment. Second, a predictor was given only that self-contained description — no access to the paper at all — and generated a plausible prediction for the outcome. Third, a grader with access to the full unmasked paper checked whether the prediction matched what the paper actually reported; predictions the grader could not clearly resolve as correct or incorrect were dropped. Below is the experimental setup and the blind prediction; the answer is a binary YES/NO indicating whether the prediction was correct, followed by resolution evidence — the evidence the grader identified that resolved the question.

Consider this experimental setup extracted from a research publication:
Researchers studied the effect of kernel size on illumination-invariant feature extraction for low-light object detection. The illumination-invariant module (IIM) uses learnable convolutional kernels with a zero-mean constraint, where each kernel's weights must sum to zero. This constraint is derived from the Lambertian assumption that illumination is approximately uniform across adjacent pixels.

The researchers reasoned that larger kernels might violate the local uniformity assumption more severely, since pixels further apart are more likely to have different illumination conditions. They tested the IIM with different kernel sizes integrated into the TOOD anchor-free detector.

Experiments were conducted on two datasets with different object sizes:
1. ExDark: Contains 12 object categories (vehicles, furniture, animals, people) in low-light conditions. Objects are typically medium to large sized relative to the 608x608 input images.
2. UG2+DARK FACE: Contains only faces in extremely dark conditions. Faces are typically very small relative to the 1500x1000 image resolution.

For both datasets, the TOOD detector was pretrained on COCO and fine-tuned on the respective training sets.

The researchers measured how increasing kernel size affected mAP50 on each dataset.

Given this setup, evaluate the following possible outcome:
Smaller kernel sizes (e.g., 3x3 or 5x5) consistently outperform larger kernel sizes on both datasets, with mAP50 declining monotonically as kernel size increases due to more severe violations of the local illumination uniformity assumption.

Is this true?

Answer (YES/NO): NO